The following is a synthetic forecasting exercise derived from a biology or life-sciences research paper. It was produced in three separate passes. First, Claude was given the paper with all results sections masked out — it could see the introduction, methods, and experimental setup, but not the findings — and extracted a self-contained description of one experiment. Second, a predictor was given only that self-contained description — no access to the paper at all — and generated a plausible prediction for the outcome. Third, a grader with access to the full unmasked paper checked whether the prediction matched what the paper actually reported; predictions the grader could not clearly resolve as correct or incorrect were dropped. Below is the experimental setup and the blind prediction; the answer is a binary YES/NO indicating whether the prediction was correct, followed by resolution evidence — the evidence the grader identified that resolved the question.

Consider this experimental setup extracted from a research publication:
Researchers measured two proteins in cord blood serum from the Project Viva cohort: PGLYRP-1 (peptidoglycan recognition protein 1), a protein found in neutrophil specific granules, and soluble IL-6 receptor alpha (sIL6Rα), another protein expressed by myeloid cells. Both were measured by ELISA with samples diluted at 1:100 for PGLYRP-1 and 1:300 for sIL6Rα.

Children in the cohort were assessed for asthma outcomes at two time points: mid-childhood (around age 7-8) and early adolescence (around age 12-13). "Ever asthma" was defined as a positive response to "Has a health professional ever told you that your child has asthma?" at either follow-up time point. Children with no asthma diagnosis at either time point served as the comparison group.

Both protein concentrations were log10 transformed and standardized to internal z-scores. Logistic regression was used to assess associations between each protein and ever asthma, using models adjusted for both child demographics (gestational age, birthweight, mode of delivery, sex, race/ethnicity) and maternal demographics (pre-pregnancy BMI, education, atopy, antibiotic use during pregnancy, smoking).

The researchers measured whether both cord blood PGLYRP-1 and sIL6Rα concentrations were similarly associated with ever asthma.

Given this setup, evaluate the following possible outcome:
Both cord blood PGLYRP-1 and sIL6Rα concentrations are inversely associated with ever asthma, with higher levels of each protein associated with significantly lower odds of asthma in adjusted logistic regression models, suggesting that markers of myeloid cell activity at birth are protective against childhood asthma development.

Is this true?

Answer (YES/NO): NO